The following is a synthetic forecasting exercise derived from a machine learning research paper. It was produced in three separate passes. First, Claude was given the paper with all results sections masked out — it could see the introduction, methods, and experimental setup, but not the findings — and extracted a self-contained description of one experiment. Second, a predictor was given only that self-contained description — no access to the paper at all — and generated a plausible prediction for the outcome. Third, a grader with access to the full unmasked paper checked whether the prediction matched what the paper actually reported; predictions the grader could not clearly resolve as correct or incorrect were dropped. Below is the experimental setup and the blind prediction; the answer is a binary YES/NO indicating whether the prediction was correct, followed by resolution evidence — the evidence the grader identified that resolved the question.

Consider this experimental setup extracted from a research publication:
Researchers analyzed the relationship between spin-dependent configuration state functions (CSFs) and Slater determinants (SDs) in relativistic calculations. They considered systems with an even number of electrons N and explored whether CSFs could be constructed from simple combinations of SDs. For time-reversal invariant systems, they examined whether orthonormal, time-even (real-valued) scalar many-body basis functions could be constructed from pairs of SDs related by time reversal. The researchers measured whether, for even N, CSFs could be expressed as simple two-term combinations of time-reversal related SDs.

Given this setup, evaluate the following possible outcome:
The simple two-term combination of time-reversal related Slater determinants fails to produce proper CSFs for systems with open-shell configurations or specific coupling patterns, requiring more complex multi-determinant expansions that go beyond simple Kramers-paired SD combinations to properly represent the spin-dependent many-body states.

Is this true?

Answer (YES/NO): NO